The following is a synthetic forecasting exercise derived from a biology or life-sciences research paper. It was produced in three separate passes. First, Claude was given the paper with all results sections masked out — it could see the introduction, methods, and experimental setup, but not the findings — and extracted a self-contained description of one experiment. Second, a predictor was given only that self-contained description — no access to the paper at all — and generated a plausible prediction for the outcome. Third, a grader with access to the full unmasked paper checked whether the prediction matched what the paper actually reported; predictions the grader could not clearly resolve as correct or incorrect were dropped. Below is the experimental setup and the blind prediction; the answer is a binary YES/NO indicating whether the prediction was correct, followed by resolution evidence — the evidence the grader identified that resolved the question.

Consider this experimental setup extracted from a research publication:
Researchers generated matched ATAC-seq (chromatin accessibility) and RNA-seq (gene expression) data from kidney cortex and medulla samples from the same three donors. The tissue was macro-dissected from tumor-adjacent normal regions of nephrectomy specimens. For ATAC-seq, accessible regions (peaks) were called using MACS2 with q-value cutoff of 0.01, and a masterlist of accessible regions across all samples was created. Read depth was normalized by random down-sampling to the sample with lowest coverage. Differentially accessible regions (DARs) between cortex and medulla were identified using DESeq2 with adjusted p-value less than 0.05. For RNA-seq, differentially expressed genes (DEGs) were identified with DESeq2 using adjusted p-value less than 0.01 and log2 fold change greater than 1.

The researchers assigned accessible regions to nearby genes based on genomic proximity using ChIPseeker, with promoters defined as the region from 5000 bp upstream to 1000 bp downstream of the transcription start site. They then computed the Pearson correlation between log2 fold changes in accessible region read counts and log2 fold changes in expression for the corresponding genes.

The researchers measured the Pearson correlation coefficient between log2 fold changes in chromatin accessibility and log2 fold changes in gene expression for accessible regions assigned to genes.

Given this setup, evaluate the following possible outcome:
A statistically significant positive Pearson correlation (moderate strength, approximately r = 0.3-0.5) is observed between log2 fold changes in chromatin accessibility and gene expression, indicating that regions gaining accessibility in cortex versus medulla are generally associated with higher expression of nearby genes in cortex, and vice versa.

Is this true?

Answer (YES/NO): NO